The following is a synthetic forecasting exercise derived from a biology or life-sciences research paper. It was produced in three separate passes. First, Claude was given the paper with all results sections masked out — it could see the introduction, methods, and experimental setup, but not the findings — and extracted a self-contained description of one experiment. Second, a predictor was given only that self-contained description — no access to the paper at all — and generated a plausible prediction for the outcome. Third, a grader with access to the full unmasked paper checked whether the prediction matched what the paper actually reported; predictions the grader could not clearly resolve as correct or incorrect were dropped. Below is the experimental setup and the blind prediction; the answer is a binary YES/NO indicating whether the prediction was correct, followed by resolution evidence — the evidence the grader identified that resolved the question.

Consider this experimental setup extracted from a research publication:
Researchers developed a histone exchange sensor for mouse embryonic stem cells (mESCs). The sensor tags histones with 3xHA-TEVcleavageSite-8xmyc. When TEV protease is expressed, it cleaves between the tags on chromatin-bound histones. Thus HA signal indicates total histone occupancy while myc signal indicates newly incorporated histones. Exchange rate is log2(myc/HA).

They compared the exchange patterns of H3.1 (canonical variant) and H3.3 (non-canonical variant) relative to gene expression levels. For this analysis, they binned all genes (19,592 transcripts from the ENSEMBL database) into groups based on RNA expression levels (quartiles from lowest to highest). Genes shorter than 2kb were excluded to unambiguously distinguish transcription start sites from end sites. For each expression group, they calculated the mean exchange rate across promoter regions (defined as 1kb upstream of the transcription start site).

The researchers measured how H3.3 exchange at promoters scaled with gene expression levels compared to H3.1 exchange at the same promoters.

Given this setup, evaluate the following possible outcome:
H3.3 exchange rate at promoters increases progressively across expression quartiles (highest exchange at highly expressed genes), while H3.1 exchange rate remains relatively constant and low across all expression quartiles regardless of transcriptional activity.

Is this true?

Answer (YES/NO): NO